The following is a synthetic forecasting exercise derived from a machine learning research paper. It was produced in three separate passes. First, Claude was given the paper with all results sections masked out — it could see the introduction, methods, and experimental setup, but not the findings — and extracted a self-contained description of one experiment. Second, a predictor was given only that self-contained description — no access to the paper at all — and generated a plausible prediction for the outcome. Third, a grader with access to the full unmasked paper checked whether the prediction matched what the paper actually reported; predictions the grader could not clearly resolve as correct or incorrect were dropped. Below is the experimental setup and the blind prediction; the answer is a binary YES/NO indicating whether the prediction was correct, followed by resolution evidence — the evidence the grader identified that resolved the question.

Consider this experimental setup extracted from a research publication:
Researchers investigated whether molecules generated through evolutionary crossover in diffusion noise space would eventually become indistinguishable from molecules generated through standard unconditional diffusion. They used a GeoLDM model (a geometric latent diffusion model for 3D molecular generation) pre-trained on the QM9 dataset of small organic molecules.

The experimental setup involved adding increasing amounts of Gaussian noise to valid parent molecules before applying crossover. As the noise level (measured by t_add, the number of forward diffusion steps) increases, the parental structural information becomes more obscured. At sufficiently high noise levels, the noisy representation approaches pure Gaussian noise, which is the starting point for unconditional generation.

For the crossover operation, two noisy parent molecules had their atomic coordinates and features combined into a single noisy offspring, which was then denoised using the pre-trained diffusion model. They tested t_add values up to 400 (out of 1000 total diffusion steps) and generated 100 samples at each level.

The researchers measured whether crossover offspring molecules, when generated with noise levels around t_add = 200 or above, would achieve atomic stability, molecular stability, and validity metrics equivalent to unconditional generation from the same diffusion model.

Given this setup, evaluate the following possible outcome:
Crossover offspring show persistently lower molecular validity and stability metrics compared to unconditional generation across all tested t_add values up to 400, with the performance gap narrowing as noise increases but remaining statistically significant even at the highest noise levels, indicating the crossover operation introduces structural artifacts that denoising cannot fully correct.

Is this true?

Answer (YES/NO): NO